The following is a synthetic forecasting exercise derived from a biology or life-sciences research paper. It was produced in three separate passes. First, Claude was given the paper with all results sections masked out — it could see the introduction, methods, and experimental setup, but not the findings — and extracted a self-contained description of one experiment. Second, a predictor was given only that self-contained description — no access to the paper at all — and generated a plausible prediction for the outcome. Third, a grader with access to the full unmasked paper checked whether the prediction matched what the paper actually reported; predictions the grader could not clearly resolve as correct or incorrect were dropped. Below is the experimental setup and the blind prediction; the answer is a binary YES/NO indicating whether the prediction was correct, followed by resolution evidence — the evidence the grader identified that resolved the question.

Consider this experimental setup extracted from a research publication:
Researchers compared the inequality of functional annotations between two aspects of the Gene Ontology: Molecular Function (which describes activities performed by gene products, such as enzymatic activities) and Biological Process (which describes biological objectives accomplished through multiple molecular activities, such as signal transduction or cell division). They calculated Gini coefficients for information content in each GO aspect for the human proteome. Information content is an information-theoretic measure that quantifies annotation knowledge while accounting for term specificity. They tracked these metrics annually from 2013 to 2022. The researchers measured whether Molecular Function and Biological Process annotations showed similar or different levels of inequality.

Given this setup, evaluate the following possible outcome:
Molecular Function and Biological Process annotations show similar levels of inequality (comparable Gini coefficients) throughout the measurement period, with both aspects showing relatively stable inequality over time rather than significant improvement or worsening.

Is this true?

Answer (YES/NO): NO